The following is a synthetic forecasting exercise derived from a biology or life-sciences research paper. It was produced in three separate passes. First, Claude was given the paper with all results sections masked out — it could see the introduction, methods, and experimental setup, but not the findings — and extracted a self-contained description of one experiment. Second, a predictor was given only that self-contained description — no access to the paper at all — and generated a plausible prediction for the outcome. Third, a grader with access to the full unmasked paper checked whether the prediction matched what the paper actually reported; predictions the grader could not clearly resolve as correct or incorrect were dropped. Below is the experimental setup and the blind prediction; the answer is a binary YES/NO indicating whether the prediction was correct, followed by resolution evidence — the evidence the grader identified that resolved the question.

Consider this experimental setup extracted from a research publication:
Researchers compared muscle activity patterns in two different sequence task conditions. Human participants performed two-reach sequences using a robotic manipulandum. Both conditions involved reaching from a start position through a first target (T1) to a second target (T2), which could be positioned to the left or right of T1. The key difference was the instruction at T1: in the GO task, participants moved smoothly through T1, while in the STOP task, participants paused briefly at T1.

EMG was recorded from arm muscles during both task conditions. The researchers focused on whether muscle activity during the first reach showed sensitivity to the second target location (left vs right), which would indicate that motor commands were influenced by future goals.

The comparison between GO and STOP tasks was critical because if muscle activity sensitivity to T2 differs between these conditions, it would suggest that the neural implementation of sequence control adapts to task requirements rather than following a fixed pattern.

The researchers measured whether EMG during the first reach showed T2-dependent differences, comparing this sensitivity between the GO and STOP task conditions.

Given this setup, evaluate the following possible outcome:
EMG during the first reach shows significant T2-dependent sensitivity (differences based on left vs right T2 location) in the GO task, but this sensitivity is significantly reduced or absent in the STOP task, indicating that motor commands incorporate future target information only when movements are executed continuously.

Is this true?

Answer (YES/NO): YES